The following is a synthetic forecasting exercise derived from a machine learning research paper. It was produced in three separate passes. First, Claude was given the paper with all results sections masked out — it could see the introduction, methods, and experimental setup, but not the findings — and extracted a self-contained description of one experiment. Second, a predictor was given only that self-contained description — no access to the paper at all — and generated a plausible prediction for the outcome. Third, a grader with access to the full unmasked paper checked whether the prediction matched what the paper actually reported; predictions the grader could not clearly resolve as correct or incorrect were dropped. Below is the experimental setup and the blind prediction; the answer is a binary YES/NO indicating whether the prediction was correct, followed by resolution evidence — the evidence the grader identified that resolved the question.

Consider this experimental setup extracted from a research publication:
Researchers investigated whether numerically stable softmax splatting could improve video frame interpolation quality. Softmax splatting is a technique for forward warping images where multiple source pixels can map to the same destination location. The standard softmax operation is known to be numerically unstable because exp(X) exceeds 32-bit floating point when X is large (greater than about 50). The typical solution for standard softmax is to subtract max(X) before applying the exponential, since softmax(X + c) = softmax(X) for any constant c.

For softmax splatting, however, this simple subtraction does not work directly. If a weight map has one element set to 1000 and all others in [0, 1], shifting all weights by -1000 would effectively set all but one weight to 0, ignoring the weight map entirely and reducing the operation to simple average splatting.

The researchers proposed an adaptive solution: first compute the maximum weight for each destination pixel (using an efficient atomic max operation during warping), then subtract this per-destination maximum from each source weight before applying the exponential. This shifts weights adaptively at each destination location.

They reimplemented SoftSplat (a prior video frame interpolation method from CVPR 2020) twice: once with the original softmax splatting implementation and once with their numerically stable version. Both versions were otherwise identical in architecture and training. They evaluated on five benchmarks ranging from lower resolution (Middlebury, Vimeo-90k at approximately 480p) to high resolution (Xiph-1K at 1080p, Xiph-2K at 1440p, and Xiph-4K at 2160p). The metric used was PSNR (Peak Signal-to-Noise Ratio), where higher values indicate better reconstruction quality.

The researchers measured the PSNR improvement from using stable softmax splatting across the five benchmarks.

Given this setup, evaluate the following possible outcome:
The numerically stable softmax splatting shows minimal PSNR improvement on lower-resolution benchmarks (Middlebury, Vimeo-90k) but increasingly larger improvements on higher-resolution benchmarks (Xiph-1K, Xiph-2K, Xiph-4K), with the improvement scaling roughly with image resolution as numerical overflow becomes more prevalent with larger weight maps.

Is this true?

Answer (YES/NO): NO